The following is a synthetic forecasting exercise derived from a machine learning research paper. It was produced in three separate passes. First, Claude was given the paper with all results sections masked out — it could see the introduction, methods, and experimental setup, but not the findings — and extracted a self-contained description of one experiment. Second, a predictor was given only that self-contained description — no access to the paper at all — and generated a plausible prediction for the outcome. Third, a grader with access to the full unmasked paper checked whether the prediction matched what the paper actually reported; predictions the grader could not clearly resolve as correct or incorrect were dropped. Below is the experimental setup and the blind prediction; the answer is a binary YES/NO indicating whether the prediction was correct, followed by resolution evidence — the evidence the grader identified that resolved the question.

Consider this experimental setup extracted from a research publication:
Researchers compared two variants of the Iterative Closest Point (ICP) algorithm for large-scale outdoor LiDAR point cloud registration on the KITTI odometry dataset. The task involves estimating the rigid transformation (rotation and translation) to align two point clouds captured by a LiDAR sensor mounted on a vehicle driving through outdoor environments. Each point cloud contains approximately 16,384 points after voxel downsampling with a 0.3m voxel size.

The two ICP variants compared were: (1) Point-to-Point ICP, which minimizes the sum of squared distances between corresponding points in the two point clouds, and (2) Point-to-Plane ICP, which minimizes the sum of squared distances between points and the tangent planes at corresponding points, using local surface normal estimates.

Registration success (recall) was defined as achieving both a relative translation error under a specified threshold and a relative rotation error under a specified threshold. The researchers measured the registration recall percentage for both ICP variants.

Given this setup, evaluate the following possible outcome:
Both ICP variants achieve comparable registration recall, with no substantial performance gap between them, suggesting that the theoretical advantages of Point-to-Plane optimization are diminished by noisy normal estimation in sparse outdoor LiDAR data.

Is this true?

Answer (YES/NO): NO